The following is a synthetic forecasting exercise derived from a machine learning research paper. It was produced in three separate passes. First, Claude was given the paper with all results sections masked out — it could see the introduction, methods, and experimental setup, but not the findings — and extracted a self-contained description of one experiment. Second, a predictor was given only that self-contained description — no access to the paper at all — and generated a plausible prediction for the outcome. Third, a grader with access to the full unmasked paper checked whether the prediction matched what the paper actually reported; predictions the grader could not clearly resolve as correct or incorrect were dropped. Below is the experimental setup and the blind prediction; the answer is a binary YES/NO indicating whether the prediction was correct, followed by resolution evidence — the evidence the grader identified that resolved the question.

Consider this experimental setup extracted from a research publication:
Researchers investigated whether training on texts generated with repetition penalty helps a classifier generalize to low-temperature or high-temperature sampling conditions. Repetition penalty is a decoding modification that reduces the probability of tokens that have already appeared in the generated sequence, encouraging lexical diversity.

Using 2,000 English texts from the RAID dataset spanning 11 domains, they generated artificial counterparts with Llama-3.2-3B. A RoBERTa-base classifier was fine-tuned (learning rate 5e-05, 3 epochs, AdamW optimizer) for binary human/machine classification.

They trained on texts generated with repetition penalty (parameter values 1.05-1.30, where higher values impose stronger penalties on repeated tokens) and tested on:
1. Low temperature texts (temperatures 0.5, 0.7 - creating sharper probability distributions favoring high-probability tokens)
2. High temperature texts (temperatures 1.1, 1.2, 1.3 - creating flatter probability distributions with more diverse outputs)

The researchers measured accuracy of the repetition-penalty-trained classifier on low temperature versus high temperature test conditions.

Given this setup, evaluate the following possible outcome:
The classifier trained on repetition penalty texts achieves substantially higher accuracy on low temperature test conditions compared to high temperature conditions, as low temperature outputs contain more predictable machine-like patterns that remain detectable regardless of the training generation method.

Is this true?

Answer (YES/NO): NO